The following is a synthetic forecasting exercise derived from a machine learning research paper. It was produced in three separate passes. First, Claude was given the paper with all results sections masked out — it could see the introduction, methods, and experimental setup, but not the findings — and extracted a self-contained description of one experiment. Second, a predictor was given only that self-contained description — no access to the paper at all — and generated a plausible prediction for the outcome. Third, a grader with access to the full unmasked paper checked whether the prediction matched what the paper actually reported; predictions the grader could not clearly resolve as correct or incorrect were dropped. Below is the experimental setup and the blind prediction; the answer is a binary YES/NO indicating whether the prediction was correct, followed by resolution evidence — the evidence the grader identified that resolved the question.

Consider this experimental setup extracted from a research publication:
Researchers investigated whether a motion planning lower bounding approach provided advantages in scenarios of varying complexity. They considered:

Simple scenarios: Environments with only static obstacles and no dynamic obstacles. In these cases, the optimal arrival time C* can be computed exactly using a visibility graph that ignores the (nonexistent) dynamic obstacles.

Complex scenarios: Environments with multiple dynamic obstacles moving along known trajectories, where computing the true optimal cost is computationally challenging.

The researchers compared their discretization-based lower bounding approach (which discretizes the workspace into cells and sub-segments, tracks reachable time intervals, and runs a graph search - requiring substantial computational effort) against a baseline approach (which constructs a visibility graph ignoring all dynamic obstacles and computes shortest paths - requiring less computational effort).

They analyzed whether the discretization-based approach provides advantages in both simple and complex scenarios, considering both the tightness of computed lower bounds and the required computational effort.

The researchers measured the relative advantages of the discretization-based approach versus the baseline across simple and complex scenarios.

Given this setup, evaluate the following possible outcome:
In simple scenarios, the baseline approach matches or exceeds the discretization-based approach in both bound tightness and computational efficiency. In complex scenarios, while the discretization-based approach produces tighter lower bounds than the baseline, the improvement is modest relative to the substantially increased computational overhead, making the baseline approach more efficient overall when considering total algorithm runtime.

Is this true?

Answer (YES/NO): NO